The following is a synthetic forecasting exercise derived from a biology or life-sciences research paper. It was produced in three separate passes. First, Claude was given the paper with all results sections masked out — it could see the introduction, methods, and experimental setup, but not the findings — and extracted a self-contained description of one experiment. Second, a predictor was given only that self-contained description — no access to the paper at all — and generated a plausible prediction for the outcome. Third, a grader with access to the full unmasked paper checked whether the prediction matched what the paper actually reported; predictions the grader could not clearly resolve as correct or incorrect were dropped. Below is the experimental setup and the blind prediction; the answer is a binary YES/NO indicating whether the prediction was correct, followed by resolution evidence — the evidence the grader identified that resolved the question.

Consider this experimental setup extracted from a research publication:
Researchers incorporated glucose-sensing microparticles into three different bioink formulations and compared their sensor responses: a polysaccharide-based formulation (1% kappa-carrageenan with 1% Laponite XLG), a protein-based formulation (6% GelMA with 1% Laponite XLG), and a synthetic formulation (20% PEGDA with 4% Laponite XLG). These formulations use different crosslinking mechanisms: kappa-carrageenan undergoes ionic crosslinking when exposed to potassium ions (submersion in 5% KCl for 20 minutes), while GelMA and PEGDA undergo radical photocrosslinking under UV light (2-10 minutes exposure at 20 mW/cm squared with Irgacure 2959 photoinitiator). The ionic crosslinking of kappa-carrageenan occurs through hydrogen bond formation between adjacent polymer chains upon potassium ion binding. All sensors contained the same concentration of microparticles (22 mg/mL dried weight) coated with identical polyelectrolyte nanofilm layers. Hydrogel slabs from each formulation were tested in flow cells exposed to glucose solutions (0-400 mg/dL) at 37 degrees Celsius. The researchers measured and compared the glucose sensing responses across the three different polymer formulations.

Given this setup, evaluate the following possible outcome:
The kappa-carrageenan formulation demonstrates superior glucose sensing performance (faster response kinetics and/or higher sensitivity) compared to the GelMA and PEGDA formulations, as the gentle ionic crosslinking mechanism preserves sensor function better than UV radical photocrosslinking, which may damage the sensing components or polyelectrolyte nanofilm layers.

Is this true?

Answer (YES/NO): NO